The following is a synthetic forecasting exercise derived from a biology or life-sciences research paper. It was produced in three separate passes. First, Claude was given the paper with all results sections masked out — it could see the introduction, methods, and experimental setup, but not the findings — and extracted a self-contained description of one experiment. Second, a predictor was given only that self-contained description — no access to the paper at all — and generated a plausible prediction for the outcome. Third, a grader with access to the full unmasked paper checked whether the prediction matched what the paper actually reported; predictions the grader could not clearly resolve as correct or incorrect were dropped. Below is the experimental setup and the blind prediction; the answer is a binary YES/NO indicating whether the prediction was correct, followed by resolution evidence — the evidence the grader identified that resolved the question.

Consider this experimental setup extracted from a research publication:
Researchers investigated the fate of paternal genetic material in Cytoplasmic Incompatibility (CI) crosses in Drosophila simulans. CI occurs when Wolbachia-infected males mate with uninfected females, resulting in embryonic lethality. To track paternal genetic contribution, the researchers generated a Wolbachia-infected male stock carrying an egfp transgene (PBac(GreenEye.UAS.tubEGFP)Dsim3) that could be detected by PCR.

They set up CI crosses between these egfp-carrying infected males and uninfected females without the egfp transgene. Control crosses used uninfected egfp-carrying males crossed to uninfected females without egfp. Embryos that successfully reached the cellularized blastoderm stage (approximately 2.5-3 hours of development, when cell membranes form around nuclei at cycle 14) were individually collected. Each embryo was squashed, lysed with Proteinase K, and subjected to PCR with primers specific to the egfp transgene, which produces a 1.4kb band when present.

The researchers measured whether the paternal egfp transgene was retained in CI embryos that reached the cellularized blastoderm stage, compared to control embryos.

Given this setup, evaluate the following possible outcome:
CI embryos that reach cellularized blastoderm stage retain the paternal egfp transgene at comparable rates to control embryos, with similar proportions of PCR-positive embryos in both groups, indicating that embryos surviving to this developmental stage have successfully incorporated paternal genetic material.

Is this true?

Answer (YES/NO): NO